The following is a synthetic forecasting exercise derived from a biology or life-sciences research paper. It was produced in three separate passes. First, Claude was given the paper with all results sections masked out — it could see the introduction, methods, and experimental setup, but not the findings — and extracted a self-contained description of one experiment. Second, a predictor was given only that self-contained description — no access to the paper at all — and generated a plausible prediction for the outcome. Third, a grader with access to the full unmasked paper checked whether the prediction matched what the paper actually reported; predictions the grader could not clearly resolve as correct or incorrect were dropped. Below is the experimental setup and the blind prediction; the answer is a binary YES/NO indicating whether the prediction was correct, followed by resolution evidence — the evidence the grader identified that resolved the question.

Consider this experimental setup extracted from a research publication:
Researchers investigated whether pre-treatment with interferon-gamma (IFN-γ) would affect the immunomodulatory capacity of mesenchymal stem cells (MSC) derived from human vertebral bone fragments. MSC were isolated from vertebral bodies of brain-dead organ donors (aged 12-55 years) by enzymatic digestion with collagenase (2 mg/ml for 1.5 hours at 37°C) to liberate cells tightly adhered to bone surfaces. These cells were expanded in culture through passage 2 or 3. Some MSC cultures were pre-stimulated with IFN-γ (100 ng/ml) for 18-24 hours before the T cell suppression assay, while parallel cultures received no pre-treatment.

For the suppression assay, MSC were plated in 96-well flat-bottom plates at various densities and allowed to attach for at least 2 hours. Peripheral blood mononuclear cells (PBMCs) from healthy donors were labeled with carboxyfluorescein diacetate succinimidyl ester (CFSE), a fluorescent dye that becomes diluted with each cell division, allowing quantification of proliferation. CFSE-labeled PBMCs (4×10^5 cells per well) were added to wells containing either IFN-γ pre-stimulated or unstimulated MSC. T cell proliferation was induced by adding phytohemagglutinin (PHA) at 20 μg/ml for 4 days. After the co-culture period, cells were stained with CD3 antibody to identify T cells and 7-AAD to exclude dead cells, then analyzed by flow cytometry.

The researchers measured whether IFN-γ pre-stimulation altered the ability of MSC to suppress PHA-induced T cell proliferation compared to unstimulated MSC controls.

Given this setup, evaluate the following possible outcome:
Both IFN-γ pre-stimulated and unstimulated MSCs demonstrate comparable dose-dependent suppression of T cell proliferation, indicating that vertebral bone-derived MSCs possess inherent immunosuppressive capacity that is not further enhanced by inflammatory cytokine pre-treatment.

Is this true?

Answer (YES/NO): YES